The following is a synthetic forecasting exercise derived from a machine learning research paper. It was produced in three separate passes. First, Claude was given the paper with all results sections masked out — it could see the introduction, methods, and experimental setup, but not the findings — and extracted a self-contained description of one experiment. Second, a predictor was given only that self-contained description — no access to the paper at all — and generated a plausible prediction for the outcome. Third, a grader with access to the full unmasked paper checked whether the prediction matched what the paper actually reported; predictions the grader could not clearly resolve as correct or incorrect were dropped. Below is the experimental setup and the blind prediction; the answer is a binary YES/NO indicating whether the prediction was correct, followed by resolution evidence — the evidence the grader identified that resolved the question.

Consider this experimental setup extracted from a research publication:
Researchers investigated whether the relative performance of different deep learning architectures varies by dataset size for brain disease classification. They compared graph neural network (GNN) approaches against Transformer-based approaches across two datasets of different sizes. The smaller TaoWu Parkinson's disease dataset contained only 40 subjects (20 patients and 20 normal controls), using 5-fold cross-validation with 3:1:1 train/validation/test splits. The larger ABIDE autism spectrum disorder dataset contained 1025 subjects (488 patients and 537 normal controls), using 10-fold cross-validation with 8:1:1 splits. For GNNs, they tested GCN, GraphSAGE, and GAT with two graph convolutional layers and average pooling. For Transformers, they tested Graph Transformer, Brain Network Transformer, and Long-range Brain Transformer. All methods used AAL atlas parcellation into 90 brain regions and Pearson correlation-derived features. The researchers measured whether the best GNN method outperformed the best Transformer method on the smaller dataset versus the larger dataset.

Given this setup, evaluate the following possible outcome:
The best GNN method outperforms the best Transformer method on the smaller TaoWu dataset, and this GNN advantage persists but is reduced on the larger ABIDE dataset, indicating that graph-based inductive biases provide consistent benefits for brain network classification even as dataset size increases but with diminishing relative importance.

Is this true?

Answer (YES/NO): NO